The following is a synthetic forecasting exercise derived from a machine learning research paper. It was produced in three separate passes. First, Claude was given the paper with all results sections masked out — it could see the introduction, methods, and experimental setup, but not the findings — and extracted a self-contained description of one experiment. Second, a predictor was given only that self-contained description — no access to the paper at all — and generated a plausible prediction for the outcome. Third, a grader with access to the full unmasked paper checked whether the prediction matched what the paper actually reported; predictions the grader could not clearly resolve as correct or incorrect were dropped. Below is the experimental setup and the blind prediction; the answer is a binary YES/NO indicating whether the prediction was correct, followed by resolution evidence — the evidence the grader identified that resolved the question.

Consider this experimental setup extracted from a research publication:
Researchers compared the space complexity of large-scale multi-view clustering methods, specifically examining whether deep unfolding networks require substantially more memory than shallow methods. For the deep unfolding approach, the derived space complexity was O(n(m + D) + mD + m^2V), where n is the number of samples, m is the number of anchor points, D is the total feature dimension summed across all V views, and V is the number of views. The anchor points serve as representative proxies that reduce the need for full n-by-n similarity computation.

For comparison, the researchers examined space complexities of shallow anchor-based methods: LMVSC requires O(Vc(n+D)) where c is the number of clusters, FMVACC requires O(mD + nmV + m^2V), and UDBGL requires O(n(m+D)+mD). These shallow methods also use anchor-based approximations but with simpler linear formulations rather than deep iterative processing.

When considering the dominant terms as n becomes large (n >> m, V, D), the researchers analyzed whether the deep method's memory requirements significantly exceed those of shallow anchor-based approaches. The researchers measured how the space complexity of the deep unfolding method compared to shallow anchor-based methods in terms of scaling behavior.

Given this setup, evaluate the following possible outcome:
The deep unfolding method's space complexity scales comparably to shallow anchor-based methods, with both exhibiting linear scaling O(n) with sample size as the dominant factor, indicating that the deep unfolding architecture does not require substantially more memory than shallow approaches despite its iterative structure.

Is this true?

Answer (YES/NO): YES